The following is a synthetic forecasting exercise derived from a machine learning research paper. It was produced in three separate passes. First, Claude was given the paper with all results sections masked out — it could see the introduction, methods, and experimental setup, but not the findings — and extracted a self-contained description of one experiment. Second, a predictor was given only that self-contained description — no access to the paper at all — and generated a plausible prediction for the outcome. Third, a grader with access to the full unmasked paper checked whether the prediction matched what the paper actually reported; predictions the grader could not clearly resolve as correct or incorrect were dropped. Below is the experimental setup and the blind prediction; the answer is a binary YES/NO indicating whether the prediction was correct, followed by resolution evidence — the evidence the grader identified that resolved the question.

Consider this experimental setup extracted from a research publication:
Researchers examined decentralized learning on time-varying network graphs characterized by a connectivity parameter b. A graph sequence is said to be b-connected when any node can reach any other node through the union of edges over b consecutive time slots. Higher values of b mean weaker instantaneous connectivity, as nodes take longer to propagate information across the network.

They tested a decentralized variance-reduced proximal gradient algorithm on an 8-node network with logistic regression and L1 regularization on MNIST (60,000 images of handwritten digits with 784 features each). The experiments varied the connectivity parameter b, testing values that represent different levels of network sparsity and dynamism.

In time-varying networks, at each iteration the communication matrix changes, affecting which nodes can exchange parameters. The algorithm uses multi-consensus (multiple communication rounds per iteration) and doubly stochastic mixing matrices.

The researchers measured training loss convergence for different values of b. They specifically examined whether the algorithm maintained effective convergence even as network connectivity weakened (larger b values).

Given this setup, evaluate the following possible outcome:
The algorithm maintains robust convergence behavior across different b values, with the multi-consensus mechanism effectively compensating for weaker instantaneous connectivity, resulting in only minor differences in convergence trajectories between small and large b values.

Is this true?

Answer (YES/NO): NO